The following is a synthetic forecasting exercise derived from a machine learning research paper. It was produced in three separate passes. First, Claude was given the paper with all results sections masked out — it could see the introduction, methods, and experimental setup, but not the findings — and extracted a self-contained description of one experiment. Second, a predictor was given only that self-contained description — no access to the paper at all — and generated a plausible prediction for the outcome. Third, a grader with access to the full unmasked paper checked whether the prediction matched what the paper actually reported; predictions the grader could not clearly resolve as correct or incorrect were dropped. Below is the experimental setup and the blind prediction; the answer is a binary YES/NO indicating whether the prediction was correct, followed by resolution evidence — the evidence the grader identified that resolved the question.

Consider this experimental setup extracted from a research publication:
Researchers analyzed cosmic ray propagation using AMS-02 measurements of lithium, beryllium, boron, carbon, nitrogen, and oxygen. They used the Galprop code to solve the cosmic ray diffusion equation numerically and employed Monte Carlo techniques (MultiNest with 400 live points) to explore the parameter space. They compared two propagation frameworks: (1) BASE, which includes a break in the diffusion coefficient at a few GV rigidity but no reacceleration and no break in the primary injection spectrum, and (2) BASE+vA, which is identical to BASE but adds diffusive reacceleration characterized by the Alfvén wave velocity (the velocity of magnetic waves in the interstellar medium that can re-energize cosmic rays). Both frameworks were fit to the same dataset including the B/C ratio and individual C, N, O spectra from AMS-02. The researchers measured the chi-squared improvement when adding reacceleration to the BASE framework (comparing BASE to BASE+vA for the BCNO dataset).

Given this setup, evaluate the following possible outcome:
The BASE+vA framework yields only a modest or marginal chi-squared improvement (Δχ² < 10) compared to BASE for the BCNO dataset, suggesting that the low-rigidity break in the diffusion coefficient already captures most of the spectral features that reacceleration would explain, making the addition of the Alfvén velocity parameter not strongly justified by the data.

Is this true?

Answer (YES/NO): YES